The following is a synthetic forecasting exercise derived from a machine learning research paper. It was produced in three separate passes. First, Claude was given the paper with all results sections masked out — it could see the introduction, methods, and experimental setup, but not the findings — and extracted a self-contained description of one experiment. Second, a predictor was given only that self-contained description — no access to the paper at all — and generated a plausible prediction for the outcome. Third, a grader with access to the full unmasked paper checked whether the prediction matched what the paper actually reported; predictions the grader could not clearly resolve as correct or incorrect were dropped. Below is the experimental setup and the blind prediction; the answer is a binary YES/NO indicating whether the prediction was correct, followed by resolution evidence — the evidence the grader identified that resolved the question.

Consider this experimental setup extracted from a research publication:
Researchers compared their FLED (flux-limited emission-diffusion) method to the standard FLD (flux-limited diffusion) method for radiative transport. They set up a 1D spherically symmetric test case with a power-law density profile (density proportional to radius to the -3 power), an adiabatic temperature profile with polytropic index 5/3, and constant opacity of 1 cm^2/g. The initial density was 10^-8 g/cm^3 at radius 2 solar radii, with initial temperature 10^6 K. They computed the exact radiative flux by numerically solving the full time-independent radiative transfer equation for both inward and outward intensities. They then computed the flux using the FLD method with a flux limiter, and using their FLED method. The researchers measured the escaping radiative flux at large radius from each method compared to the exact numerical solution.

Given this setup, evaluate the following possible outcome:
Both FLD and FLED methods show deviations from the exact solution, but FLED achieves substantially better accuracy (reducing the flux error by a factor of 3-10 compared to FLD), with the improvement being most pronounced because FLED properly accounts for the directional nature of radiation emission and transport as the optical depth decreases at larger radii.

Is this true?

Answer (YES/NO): NO